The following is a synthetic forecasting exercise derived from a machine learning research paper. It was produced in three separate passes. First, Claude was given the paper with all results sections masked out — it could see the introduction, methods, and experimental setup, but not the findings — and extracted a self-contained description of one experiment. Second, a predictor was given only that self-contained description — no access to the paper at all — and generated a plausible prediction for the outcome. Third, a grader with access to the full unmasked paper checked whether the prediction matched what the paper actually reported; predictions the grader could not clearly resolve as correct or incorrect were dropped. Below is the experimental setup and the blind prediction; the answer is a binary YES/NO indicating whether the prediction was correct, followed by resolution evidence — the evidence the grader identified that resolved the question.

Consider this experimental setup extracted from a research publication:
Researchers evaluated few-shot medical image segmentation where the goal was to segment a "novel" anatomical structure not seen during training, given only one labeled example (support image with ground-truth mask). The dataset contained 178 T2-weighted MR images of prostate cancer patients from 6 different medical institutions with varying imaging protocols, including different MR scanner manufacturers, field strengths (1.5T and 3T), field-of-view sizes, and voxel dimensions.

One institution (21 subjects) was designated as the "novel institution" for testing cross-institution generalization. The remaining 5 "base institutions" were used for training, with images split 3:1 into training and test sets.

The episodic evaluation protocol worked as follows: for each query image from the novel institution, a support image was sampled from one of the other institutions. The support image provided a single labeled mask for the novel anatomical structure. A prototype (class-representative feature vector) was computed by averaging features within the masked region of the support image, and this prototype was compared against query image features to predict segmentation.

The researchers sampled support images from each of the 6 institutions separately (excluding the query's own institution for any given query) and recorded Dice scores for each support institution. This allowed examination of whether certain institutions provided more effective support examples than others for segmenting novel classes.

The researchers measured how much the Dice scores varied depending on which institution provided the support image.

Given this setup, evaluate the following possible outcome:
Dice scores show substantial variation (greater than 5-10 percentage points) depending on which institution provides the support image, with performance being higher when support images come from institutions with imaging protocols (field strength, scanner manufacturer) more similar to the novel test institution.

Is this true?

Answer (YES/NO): NO